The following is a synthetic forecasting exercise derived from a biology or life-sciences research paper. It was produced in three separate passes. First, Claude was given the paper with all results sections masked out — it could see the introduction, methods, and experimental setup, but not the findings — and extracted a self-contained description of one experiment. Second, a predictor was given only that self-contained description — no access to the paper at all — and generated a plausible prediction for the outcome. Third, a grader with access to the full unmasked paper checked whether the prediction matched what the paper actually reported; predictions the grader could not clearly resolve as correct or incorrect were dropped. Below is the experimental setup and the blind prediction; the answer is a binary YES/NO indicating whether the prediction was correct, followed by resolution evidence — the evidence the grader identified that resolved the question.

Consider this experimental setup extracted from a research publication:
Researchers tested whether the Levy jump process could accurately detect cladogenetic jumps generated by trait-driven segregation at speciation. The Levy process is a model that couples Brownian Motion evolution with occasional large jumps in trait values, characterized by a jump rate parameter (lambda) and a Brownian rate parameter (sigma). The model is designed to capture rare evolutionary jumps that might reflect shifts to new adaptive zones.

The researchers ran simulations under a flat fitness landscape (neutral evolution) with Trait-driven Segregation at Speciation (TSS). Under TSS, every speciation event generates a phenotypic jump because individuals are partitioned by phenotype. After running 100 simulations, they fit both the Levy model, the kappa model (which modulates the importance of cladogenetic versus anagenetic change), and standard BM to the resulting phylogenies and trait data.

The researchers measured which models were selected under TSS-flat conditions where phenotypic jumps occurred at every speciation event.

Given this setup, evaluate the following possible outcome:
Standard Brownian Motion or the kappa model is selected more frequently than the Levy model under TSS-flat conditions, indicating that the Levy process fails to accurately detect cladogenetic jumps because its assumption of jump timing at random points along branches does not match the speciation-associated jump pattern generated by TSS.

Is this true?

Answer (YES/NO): YES